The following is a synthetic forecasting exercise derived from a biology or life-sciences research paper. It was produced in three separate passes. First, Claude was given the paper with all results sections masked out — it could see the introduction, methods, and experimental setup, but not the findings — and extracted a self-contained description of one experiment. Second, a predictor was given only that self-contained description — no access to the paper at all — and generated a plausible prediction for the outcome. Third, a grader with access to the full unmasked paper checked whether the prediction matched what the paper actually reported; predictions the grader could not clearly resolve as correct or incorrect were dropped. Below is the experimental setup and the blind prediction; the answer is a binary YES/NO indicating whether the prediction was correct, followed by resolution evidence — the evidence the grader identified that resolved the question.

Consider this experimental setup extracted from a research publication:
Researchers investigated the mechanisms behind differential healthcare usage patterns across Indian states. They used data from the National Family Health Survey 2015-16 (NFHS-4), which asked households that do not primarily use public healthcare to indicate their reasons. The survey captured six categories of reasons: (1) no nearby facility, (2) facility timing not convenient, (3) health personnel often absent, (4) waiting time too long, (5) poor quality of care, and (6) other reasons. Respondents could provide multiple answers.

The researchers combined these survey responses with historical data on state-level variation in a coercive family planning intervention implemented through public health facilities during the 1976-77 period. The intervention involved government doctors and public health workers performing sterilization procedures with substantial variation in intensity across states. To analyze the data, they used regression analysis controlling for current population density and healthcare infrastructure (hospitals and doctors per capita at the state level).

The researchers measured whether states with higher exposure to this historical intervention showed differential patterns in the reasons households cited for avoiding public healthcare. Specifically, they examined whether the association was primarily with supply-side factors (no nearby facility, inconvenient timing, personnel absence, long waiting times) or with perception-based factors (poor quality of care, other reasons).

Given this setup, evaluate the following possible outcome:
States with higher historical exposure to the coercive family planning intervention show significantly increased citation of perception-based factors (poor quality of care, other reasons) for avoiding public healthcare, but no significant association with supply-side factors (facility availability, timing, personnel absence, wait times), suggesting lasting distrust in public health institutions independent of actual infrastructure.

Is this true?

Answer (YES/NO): YES